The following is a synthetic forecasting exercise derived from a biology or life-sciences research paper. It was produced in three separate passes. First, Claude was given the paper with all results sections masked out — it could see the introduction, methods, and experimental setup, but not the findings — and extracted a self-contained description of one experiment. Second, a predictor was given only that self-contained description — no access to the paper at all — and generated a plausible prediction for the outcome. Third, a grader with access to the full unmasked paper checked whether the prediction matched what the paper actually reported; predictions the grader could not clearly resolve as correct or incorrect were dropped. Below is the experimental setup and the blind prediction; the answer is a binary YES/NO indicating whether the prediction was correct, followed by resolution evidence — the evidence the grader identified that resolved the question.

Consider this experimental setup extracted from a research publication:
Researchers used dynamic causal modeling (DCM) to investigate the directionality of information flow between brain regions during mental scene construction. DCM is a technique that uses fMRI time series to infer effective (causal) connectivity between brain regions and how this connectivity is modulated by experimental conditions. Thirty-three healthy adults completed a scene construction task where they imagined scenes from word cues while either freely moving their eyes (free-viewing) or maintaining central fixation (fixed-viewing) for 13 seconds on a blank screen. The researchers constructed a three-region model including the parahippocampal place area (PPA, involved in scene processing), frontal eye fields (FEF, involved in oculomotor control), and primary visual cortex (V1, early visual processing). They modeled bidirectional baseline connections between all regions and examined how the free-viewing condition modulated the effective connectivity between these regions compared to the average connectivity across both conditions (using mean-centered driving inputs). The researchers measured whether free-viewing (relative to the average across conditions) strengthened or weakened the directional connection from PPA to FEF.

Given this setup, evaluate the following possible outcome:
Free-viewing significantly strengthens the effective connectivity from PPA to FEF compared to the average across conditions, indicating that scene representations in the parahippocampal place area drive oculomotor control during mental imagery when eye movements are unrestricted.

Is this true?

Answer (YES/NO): YES